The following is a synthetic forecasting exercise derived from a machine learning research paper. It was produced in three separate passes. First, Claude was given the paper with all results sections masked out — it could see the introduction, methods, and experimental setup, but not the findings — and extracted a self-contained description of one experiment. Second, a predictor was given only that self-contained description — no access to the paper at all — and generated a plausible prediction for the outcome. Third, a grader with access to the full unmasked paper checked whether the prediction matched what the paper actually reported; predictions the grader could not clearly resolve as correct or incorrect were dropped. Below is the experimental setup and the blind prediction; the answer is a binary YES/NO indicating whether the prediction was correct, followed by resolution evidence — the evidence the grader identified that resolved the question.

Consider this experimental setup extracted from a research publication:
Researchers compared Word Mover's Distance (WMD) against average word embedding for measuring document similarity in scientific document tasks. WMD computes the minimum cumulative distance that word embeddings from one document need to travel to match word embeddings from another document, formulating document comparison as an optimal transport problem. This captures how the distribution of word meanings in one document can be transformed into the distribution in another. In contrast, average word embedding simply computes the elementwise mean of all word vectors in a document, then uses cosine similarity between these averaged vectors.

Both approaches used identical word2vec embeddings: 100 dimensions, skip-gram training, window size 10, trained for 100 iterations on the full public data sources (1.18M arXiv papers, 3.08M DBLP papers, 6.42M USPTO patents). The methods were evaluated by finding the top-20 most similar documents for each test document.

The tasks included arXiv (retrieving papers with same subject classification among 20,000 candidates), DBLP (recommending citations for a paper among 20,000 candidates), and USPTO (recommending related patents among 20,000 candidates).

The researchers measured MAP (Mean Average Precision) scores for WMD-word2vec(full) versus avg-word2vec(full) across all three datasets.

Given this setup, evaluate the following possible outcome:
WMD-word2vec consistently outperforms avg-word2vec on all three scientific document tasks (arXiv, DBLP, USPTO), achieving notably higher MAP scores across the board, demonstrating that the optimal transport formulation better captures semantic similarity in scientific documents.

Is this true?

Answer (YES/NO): NO